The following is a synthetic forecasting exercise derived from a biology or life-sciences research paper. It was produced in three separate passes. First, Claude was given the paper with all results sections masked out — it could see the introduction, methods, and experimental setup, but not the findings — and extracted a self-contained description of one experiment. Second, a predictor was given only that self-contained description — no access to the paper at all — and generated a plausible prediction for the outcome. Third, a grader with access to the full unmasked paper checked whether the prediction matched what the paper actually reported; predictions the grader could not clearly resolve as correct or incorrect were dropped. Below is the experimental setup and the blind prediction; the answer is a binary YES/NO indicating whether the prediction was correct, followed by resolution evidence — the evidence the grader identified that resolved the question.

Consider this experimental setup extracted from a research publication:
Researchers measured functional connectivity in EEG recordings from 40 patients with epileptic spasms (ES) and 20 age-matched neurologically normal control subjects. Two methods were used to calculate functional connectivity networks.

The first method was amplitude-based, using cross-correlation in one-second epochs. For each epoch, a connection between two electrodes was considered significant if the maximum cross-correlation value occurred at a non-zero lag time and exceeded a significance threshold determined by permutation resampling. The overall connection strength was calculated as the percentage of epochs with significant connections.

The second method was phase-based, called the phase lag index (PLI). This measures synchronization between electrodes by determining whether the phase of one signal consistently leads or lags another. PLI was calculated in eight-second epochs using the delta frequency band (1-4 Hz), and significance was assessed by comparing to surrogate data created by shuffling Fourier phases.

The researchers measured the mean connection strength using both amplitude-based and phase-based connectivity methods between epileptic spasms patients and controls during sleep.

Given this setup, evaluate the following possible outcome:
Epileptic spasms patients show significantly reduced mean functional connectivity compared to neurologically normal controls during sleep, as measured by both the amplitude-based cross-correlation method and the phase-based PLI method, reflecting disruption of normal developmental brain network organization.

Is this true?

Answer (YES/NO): NO